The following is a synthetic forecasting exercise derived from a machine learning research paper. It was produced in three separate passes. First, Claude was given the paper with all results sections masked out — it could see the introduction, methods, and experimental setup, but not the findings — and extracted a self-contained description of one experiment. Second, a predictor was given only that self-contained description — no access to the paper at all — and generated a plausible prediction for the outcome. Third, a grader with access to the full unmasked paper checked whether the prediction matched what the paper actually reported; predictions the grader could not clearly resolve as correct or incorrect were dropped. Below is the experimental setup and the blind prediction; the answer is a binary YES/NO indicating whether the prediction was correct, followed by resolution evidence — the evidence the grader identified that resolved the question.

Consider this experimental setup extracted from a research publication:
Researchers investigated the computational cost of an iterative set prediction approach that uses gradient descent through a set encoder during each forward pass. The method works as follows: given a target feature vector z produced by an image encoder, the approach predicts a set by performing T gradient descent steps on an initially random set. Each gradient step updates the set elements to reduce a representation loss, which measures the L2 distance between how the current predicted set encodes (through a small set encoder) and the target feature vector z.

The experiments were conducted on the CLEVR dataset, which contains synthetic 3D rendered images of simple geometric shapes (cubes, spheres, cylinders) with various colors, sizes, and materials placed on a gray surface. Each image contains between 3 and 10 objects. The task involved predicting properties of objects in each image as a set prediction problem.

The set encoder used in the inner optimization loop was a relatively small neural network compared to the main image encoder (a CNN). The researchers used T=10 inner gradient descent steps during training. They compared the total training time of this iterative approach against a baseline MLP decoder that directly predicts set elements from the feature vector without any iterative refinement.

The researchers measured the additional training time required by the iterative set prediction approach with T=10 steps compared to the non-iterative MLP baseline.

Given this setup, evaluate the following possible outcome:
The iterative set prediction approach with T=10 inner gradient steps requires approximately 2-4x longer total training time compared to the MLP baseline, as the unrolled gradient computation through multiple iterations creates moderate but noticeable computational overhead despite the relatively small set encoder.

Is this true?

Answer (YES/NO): NO